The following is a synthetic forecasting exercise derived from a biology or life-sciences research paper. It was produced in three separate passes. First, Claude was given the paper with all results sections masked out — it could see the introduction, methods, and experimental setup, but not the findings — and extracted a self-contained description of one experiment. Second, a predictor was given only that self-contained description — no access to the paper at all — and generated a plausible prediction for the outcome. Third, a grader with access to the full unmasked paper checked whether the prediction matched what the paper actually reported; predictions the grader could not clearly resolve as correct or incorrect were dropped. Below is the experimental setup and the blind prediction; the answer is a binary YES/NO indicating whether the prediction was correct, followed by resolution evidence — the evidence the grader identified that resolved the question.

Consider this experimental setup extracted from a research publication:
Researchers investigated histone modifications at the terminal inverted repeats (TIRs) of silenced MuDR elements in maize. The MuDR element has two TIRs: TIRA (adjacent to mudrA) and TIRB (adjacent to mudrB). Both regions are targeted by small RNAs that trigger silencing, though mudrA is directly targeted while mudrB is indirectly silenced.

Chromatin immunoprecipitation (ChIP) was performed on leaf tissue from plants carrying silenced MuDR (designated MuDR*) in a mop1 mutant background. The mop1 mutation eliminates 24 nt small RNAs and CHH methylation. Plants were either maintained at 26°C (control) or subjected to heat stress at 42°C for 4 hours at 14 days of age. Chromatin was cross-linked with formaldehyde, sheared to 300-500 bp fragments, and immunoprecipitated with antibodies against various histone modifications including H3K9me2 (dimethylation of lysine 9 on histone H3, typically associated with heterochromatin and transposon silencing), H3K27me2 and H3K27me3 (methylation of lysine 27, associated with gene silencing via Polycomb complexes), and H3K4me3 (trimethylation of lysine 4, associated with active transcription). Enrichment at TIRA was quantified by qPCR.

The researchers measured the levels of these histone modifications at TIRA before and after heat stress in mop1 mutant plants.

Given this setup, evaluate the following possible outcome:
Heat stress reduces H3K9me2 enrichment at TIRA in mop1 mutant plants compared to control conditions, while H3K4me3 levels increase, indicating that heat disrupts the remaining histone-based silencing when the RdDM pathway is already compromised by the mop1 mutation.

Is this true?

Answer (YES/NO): YES